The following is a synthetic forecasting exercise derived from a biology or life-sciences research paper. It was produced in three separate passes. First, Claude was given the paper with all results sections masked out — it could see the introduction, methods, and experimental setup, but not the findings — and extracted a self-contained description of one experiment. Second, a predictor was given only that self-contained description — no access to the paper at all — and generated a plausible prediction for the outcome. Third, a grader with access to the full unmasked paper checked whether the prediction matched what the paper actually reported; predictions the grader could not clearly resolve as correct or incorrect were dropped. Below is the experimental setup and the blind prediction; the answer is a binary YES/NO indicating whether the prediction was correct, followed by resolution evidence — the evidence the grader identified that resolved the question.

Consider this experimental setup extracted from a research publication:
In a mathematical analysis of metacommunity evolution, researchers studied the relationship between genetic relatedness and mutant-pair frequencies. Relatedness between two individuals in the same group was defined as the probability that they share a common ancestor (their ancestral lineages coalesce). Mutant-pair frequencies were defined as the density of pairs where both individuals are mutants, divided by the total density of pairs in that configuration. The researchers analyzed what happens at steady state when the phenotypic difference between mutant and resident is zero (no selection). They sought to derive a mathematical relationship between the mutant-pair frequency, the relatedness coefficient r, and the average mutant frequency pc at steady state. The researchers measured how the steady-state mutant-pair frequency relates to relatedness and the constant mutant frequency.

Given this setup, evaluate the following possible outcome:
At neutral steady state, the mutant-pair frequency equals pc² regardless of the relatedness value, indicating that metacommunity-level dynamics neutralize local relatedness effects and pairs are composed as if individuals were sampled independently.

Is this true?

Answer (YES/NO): NO